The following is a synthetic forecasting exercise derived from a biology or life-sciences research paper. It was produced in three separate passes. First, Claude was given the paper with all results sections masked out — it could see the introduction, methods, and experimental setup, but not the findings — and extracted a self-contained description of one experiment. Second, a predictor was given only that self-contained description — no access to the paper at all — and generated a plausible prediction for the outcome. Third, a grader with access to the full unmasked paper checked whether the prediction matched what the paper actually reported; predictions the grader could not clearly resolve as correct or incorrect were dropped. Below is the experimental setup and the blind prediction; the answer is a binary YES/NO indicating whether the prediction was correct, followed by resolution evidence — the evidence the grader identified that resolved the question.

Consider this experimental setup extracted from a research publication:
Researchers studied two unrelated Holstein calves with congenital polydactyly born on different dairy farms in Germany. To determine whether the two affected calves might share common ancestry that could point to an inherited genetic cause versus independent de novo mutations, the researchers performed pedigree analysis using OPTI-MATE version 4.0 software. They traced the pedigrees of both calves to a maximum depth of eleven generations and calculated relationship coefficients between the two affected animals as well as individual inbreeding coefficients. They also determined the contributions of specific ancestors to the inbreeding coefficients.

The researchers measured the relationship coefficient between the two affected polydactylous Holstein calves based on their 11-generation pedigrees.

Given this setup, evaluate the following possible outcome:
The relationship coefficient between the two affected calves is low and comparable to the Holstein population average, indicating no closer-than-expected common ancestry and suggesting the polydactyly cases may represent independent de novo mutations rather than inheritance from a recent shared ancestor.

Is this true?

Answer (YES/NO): YES